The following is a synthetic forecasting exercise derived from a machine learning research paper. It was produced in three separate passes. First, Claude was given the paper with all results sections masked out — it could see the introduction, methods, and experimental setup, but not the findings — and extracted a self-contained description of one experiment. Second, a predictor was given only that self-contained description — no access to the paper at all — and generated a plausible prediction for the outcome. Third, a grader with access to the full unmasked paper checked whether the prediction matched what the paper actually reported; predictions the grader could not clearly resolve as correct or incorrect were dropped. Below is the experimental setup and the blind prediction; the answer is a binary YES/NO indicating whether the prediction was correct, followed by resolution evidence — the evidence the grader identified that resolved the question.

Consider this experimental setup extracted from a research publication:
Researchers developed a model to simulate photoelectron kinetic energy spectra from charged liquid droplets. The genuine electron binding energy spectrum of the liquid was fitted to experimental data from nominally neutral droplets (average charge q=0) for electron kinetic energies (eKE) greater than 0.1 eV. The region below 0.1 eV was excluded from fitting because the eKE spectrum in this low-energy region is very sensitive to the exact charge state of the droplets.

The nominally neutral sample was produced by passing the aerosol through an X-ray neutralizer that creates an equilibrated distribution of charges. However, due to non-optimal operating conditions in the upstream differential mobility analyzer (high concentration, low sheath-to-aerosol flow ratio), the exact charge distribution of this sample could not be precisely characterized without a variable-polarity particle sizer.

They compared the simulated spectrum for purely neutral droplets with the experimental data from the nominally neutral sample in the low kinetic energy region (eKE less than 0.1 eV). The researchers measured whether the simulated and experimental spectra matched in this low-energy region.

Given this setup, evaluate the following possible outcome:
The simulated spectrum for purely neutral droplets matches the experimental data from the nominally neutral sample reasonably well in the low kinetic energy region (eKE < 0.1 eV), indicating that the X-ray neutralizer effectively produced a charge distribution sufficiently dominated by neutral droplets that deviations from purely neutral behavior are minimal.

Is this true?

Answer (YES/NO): NO